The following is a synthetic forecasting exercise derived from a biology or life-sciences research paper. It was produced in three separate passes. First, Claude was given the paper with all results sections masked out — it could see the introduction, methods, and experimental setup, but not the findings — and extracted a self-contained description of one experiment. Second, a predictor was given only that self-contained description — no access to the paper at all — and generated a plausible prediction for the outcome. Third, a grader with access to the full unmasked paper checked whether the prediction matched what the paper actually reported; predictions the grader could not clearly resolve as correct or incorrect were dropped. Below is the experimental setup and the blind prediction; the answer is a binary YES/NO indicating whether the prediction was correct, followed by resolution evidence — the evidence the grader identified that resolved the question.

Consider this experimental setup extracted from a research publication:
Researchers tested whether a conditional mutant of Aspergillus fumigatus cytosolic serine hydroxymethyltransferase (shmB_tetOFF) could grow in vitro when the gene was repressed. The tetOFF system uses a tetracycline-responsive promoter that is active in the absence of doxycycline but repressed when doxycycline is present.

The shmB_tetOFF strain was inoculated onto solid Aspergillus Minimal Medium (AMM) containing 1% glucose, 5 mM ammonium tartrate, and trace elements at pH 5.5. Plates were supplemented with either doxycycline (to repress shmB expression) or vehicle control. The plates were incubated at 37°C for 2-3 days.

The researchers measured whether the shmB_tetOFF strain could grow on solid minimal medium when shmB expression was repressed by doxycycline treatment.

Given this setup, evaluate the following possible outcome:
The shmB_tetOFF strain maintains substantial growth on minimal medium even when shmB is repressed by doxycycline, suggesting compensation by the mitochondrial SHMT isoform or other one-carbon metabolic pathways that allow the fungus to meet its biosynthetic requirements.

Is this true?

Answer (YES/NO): NO